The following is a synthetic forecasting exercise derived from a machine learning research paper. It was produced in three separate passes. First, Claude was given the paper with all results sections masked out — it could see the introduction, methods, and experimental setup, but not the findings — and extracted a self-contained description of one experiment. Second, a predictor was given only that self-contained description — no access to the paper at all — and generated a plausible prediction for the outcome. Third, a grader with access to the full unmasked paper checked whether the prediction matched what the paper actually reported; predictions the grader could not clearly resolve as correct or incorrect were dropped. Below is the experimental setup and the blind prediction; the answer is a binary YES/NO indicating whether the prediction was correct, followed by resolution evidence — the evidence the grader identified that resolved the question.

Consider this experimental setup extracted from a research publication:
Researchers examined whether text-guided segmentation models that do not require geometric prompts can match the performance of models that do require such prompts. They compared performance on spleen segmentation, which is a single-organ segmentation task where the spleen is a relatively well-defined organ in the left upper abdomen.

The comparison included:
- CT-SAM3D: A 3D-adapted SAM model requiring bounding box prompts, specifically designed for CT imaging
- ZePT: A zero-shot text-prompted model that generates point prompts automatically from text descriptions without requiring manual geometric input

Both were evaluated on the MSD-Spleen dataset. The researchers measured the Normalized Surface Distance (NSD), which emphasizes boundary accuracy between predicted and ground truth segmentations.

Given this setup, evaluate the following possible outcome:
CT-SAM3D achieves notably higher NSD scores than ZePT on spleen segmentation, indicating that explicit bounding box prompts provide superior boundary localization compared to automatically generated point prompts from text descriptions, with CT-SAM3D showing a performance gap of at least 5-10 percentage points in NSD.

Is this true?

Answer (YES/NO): NO